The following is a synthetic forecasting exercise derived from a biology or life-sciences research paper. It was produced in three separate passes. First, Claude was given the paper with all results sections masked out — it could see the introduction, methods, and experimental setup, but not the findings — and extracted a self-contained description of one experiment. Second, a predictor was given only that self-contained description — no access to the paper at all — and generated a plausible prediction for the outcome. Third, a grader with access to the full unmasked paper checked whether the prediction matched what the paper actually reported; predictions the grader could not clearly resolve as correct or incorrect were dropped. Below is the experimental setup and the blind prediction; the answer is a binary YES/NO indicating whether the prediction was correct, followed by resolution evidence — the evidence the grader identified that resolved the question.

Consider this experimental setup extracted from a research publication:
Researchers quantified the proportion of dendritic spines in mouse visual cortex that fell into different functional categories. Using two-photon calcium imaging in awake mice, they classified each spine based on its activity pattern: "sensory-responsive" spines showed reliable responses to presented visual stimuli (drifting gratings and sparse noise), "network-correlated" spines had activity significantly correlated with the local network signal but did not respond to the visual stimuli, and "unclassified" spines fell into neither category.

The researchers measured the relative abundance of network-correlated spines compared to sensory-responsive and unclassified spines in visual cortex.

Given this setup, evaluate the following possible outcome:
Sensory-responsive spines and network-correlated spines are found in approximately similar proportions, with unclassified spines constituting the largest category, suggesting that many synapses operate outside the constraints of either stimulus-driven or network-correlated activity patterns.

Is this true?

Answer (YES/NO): NO